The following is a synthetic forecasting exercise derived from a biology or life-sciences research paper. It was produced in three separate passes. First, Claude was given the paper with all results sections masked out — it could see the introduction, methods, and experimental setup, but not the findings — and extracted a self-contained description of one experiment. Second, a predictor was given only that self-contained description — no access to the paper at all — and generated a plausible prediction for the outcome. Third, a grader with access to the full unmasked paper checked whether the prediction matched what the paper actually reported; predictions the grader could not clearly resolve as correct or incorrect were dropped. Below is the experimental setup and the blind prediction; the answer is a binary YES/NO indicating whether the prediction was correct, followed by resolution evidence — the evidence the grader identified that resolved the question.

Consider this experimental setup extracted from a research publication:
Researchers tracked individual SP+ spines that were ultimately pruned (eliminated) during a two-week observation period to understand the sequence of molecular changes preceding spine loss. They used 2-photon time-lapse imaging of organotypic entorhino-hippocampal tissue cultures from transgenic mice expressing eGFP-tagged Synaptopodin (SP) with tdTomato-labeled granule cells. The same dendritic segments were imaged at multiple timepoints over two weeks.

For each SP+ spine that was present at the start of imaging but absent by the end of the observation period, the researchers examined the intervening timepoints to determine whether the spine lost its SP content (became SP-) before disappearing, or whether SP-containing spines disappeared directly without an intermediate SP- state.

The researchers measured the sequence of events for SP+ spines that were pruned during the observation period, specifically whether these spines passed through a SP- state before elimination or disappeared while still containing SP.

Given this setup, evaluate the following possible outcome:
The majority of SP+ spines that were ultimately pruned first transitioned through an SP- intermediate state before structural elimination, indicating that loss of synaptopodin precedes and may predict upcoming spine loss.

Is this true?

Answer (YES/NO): YES